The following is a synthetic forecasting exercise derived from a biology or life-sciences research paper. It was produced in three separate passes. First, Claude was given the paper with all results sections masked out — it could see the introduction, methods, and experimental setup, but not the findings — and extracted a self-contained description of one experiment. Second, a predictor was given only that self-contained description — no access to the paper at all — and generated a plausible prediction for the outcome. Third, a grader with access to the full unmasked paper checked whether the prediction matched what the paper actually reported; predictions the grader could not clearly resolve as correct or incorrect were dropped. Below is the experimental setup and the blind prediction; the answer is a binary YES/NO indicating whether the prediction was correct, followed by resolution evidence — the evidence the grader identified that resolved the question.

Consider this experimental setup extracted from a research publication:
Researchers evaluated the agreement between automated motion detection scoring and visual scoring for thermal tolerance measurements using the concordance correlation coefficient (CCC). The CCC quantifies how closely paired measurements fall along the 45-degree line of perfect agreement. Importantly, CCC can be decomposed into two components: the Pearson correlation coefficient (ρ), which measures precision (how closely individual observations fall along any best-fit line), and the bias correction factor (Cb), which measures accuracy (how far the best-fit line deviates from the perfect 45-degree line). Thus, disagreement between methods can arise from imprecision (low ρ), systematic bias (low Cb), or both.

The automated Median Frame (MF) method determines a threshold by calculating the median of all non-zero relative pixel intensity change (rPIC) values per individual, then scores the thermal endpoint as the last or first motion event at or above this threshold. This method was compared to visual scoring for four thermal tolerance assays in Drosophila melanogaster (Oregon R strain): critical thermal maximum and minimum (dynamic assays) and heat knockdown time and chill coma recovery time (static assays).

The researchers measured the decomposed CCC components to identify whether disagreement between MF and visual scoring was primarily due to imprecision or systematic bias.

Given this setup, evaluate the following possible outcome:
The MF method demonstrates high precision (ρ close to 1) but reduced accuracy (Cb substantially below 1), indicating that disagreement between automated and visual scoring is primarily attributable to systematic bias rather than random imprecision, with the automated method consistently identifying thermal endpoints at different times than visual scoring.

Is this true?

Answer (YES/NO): NO